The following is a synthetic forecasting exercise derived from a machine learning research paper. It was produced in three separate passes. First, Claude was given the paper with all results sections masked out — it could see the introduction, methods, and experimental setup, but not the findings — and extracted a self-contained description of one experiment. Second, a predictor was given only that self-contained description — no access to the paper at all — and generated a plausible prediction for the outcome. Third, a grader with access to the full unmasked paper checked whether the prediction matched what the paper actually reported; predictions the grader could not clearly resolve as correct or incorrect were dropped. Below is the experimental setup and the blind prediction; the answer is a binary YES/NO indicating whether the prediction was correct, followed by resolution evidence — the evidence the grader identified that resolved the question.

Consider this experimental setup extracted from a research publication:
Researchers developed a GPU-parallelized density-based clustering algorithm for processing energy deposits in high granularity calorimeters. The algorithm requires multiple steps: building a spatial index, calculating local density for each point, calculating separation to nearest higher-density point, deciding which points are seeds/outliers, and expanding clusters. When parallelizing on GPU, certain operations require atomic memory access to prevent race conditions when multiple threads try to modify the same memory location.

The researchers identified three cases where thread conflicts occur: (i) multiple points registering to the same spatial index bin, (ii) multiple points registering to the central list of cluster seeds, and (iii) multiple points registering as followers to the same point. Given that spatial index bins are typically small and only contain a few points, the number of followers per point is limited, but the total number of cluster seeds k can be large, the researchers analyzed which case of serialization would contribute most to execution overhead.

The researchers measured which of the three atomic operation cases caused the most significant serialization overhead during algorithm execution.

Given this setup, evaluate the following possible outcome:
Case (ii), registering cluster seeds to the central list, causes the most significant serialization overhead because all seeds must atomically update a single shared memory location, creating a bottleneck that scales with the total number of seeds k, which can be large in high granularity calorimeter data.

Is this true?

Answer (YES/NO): YES